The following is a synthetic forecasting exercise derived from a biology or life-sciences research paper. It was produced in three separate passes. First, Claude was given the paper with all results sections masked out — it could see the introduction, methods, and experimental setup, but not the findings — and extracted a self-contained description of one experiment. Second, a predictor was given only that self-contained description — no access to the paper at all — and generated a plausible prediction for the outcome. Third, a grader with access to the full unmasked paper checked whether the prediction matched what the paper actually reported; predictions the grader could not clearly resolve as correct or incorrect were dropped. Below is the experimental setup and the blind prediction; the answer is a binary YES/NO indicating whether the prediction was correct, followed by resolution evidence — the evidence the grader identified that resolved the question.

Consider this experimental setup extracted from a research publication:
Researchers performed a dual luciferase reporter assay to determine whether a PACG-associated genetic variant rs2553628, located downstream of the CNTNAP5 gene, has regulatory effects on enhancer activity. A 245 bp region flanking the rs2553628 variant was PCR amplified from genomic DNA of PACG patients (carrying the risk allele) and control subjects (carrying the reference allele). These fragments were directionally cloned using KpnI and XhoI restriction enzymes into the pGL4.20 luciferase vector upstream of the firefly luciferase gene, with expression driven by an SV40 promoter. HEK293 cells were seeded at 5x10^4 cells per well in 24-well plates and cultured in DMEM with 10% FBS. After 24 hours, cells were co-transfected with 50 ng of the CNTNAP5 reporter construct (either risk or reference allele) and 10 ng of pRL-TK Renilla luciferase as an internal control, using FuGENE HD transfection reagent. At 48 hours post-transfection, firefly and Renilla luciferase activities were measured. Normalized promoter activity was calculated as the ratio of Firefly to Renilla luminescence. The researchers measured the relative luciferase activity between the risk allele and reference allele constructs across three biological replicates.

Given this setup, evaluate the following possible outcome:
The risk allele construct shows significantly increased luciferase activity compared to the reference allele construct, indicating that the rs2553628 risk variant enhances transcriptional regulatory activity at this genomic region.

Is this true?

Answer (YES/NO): YES